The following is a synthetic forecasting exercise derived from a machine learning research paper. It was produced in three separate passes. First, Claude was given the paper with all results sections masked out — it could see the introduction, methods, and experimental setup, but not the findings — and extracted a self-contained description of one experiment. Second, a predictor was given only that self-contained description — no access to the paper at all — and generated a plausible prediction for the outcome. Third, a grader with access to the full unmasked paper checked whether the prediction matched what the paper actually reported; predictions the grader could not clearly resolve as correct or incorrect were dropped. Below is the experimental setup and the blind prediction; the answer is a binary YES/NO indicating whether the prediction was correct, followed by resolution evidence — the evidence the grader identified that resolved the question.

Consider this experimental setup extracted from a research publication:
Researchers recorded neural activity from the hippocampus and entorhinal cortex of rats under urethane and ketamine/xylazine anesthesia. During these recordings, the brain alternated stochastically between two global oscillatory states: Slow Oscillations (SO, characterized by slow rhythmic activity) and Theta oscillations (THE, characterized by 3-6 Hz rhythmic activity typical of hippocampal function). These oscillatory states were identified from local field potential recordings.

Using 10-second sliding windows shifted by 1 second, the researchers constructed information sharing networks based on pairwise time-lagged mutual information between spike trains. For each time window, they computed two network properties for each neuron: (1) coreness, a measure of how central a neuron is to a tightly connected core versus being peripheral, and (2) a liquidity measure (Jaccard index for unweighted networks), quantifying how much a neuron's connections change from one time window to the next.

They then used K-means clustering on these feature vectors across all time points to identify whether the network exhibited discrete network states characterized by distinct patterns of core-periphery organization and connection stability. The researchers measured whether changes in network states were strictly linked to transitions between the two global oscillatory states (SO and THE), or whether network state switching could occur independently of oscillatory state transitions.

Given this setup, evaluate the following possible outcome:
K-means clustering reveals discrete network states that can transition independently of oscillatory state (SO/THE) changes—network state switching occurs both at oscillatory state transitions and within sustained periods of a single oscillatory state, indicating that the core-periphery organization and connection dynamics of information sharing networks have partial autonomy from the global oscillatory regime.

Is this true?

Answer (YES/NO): YES